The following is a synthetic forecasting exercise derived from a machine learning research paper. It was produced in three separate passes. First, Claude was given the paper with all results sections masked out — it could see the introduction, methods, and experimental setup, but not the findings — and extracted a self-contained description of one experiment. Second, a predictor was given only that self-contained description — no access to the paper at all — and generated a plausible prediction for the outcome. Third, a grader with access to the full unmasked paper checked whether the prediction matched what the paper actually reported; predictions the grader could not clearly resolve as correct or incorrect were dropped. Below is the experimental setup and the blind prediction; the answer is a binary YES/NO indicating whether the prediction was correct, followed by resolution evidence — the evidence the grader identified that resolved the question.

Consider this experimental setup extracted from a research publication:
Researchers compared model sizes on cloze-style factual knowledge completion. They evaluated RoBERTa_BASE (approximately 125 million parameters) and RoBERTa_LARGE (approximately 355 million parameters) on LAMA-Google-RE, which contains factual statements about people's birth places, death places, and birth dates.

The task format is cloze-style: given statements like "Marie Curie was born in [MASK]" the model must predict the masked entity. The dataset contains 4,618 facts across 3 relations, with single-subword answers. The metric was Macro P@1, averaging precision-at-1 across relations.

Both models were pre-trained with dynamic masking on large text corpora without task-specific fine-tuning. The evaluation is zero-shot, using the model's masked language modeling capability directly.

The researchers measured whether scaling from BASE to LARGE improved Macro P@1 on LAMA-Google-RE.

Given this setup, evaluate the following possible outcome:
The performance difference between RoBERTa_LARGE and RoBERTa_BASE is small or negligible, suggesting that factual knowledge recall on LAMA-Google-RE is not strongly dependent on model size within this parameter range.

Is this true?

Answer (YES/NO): YES